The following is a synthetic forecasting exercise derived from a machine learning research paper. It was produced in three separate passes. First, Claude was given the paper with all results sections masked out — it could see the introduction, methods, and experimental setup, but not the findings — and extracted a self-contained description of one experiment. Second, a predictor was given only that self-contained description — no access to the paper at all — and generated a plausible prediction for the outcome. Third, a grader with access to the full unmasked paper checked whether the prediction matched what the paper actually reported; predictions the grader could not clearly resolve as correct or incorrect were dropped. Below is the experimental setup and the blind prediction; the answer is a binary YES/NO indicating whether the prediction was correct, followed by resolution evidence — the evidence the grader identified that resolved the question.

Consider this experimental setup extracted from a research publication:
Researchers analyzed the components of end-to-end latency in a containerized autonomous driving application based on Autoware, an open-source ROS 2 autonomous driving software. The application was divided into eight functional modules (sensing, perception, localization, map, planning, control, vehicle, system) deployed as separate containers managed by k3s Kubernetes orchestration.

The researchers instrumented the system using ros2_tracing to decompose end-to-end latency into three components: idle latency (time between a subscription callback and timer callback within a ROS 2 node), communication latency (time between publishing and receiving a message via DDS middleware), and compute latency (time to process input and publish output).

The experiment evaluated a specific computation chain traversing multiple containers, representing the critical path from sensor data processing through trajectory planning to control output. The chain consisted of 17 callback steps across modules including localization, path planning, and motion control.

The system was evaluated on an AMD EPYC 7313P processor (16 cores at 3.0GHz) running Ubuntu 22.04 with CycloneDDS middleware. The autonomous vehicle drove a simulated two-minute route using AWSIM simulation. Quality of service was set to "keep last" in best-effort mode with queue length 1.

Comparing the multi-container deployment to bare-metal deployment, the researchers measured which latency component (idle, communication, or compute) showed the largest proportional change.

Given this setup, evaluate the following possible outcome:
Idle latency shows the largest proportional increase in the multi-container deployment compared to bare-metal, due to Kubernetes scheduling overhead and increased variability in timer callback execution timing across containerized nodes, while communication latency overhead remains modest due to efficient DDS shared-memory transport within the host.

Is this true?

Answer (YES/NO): NO